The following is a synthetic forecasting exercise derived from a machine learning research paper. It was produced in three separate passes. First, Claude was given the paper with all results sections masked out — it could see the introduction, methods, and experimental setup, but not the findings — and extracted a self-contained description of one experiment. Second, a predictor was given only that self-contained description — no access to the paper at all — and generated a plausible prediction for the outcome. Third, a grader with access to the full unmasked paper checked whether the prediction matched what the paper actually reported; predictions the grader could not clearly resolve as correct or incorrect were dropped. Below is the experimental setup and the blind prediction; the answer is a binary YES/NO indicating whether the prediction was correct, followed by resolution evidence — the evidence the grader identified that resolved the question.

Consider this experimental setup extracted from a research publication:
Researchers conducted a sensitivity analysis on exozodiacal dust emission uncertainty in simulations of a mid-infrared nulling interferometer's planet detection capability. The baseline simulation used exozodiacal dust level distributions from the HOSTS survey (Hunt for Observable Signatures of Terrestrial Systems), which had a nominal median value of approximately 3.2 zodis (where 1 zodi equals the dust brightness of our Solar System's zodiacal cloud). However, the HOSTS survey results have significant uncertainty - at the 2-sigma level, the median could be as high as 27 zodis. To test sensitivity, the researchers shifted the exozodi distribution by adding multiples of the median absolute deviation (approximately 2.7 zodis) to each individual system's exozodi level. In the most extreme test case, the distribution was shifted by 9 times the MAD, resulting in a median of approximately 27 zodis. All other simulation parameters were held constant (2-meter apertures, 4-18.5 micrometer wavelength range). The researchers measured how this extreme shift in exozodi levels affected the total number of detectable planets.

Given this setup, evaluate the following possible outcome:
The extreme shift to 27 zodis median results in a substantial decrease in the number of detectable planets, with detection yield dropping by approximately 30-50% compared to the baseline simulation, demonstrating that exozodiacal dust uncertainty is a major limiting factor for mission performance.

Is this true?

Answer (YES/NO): NO